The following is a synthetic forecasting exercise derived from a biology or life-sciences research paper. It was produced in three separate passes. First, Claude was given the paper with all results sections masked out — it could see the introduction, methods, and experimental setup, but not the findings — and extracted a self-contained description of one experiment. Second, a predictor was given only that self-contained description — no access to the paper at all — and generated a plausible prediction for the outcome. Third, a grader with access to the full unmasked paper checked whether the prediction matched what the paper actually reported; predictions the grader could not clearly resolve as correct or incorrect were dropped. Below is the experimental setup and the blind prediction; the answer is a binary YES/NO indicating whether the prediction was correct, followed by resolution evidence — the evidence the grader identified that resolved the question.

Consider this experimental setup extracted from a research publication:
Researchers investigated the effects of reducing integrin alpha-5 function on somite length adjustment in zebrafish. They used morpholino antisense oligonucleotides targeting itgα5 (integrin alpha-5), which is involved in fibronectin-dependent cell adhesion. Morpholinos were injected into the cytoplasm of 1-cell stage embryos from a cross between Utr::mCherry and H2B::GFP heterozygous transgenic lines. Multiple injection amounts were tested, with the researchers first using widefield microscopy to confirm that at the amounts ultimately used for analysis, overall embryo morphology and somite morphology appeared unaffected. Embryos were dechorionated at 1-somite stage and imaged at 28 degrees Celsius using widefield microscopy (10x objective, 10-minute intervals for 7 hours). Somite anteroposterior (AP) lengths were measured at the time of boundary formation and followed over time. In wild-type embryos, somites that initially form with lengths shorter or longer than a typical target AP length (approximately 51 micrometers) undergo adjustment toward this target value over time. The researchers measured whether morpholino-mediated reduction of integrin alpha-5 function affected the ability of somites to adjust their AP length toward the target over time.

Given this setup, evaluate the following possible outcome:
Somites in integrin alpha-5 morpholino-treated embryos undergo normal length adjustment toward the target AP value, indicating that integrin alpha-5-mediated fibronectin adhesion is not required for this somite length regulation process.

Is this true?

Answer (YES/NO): NO